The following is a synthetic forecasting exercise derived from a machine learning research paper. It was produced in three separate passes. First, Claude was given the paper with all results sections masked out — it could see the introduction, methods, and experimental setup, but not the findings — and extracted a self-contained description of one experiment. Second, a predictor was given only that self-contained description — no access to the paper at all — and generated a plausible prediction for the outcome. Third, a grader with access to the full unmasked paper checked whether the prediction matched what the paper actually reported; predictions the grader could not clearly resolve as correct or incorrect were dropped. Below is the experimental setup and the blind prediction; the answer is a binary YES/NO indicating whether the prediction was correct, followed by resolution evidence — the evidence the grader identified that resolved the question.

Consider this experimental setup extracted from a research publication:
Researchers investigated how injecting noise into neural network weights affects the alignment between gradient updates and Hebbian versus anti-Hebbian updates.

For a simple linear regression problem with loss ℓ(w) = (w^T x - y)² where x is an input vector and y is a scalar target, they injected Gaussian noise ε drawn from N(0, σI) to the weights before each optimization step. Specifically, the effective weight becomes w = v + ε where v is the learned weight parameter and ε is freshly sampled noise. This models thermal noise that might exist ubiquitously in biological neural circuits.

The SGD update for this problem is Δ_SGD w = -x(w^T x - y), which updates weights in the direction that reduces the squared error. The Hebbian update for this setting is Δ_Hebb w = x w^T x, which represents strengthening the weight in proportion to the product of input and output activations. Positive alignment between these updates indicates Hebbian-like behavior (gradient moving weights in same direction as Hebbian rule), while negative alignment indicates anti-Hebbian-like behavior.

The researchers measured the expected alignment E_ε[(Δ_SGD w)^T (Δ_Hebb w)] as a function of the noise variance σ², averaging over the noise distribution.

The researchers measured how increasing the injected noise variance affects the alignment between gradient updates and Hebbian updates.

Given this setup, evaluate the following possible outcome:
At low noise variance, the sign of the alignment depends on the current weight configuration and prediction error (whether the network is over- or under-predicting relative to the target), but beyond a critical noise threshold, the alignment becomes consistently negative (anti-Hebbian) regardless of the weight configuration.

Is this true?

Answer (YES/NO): NO